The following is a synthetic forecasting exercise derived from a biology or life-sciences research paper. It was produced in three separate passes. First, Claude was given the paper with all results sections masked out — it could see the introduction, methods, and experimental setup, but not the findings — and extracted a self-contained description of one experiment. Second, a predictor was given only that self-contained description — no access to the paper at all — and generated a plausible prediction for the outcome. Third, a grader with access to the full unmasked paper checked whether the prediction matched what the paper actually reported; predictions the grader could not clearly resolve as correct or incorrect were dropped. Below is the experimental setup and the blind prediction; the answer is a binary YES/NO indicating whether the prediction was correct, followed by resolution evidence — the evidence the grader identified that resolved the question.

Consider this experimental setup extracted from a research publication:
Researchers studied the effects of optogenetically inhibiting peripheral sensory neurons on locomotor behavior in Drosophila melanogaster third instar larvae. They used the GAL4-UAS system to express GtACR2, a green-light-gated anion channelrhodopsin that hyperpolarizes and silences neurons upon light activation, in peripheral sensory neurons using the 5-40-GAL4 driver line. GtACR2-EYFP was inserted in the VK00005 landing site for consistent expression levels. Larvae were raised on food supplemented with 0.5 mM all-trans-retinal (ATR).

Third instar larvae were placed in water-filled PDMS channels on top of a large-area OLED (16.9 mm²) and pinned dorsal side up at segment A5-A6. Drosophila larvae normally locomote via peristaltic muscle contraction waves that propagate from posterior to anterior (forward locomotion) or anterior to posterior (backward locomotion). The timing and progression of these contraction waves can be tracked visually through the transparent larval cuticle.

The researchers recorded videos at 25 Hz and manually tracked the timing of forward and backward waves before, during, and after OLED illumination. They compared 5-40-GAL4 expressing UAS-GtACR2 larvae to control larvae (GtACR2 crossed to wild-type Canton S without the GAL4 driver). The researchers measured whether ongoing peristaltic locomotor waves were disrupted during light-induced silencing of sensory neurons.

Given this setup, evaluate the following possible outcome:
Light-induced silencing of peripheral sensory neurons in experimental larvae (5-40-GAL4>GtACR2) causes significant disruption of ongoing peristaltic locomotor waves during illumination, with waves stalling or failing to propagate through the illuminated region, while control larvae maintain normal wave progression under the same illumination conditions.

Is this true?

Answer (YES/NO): YES